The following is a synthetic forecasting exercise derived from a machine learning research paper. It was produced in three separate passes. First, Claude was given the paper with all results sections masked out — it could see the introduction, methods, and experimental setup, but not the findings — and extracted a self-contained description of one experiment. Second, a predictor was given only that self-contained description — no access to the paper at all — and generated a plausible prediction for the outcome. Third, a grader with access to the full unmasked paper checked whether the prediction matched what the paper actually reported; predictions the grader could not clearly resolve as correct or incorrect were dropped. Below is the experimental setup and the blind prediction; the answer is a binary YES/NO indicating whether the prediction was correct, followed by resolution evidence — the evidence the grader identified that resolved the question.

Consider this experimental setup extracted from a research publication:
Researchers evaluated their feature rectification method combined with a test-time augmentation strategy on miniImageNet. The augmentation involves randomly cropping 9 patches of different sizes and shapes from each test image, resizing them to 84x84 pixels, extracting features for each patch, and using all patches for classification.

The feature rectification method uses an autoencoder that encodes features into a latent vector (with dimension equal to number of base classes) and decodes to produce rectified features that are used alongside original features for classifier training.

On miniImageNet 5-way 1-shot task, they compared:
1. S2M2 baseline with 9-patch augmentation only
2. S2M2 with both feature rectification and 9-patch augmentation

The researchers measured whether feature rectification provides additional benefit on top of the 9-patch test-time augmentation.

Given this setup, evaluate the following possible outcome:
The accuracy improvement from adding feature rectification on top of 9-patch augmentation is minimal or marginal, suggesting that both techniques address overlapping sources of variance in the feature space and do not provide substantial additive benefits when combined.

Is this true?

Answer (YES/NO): NO